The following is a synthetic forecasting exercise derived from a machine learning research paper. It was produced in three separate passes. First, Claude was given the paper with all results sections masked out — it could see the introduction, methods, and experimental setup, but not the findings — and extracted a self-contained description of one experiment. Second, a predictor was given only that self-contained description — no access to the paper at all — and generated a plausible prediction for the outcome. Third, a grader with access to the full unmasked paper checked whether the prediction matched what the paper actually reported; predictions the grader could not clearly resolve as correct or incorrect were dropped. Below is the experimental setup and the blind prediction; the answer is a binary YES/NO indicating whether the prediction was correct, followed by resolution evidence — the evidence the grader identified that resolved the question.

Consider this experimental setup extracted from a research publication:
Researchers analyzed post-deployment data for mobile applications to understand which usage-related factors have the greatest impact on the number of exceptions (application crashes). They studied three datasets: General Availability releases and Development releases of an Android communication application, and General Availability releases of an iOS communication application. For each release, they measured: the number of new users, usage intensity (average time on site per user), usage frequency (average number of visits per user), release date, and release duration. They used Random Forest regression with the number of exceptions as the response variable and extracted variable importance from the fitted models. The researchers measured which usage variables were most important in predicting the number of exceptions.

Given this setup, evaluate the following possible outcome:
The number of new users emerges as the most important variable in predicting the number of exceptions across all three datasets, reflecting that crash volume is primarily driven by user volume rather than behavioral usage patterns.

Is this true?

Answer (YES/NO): YES